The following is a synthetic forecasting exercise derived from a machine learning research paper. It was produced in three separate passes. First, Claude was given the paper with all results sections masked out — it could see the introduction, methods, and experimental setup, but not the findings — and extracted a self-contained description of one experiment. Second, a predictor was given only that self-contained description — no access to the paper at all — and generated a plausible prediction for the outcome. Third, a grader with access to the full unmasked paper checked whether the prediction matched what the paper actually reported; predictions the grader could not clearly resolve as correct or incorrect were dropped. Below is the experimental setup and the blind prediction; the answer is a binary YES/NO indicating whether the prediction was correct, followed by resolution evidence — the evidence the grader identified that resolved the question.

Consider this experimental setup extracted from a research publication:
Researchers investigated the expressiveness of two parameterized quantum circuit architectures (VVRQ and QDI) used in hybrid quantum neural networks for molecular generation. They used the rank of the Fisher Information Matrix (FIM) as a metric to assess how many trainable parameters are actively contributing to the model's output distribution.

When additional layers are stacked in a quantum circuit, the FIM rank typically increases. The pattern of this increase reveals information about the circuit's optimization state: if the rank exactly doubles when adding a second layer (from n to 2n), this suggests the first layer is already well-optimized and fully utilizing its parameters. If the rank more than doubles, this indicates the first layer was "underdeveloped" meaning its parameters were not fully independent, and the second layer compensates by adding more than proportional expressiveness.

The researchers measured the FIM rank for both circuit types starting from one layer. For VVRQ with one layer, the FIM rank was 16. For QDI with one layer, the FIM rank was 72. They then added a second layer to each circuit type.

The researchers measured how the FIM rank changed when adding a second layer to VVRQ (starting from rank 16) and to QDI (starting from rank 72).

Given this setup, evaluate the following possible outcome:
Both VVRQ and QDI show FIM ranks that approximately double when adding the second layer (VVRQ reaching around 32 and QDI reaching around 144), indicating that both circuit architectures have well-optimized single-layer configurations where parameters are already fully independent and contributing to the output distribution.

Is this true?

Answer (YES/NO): NO